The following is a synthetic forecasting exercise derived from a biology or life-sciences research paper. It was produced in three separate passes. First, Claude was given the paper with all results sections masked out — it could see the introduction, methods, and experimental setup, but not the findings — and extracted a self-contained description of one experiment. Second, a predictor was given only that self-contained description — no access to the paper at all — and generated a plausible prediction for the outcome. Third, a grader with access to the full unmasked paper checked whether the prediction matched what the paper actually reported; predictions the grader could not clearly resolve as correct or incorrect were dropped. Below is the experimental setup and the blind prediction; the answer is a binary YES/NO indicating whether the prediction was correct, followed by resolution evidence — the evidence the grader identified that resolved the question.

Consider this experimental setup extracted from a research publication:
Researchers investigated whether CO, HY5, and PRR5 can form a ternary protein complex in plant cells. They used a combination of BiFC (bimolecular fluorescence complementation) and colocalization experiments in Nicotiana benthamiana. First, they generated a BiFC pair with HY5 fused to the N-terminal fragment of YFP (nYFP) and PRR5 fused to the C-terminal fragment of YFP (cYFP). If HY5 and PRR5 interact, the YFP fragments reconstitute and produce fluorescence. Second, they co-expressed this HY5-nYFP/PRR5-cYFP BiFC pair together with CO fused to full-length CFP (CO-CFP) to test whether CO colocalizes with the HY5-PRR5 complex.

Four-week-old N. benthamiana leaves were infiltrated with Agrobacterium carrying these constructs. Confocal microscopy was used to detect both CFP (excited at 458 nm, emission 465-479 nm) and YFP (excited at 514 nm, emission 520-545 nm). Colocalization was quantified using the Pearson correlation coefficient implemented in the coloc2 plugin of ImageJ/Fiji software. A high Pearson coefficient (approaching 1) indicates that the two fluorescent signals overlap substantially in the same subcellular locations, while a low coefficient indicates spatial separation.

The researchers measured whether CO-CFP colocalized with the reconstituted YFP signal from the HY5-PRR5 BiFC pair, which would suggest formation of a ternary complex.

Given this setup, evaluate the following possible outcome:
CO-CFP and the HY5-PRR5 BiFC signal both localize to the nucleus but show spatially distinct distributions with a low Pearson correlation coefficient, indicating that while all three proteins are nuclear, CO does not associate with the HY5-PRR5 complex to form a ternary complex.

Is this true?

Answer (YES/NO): NO